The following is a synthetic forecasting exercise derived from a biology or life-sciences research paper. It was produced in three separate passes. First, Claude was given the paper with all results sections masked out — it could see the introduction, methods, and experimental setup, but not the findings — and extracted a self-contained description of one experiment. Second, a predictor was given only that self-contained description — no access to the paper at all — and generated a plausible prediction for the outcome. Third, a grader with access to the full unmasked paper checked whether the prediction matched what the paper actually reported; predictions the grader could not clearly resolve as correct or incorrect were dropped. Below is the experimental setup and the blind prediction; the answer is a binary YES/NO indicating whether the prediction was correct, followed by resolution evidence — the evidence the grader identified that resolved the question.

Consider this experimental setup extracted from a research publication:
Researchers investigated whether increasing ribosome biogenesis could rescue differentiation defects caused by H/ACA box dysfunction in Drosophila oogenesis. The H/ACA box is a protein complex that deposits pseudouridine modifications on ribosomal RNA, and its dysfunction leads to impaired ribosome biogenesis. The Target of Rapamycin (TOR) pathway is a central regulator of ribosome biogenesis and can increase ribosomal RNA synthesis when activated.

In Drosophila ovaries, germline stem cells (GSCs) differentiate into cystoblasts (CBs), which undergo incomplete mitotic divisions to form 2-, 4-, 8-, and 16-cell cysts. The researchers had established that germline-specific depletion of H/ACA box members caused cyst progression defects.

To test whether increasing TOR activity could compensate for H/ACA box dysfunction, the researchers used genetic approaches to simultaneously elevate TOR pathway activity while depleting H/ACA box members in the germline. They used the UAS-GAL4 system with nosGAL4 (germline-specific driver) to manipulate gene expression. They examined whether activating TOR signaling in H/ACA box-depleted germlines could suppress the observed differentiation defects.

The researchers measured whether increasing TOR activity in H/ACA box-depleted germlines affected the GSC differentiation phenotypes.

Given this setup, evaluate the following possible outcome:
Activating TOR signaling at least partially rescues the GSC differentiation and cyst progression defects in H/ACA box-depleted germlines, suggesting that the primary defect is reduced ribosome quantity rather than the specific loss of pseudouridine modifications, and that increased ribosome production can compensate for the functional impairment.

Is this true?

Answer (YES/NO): YES